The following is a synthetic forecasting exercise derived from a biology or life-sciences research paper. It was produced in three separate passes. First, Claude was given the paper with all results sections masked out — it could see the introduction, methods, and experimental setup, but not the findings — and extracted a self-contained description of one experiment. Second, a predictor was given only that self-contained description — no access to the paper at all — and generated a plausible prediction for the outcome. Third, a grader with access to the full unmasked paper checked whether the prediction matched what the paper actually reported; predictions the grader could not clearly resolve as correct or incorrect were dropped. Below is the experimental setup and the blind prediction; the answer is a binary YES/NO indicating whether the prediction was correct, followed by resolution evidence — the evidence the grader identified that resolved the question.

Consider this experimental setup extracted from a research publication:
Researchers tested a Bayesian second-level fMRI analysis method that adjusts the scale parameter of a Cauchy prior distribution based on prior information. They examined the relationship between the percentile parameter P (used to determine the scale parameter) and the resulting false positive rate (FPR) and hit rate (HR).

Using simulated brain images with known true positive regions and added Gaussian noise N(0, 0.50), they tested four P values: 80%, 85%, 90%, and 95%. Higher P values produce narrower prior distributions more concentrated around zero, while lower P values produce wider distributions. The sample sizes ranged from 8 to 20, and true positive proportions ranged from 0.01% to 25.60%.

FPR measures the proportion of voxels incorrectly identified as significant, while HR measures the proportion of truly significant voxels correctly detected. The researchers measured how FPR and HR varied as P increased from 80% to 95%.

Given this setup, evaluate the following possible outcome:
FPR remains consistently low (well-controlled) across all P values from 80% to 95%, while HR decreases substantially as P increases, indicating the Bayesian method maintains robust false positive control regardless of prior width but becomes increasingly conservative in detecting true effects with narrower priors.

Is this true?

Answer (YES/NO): NO